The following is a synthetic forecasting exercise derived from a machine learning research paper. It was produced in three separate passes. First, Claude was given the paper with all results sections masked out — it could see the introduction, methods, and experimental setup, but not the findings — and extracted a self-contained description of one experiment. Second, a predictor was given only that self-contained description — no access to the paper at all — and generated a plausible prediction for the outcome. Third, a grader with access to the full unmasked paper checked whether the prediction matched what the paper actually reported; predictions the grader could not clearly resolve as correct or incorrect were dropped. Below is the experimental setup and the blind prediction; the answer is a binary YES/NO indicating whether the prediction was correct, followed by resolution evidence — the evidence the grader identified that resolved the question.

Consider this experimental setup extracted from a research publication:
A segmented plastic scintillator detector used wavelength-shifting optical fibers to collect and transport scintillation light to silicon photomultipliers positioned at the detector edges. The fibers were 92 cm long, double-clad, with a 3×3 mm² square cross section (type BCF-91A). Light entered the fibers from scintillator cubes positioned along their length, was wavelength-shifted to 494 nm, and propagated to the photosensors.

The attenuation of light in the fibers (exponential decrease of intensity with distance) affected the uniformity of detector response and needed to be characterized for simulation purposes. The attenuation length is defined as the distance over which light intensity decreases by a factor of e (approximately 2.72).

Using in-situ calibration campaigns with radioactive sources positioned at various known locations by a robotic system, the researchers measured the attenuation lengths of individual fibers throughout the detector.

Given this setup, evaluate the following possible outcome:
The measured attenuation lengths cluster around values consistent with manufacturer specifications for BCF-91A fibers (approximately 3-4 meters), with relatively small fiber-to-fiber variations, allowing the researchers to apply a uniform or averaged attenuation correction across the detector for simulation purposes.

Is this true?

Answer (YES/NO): NO